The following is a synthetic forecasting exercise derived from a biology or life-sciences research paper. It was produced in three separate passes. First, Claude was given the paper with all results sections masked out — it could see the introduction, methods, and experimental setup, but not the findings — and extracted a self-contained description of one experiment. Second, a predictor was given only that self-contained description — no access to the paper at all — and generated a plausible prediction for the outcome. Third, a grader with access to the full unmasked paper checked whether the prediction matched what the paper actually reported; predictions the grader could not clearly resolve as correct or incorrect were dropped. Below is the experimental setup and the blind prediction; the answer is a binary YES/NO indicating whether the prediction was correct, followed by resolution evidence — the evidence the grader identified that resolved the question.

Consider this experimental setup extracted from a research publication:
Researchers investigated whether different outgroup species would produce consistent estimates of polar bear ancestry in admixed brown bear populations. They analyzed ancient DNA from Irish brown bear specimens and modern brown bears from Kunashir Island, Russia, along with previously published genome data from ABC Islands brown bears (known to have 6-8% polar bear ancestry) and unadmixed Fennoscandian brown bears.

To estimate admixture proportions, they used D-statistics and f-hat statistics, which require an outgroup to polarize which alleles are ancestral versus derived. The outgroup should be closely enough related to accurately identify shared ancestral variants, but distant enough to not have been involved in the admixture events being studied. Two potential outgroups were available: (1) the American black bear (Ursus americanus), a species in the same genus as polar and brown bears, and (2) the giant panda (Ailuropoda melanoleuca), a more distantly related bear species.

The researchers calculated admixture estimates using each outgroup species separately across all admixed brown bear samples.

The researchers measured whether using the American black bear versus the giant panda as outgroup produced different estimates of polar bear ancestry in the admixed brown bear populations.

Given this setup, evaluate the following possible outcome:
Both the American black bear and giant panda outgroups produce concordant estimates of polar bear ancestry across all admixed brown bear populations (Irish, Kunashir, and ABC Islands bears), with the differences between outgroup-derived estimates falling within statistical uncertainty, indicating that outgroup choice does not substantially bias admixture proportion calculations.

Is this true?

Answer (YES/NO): YES